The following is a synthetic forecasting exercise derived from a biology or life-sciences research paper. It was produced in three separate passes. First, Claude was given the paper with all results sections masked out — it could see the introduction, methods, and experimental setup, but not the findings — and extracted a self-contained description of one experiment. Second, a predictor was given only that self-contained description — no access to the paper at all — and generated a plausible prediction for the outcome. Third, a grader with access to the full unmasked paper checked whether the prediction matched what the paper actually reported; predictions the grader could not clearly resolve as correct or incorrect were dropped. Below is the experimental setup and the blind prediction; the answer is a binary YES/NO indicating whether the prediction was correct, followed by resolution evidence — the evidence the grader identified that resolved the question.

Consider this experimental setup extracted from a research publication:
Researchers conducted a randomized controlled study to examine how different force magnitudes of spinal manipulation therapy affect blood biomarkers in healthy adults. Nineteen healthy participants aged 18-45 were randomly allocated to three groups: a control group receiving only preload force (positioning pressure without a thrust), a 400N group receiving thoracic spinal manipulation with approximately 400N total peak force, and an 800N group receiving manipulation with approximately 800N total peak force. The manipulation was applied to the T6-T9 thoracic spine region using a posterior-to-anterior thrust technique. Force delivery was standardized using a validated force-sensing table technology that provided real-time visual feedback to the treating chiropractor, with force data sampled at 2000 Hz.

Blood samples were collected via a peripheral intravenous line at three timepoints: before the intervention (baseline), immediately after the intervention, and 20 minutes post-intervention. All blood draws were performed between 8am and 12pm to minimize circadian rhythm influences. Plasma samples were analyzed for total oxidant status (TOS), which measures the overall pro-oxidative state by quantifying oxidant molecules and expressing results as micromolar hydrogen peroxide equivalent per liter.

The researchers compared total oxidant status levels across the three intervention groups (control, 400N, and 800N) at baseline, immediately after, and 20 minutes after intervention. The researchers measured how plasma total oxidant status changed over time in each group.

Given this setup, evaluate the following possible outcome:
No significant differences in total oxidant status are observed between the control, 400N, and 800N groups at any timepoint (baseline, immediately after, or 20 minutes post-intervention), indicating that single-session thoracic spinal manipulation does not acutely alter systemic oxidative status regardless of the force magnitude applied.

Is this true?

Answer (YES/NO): NO